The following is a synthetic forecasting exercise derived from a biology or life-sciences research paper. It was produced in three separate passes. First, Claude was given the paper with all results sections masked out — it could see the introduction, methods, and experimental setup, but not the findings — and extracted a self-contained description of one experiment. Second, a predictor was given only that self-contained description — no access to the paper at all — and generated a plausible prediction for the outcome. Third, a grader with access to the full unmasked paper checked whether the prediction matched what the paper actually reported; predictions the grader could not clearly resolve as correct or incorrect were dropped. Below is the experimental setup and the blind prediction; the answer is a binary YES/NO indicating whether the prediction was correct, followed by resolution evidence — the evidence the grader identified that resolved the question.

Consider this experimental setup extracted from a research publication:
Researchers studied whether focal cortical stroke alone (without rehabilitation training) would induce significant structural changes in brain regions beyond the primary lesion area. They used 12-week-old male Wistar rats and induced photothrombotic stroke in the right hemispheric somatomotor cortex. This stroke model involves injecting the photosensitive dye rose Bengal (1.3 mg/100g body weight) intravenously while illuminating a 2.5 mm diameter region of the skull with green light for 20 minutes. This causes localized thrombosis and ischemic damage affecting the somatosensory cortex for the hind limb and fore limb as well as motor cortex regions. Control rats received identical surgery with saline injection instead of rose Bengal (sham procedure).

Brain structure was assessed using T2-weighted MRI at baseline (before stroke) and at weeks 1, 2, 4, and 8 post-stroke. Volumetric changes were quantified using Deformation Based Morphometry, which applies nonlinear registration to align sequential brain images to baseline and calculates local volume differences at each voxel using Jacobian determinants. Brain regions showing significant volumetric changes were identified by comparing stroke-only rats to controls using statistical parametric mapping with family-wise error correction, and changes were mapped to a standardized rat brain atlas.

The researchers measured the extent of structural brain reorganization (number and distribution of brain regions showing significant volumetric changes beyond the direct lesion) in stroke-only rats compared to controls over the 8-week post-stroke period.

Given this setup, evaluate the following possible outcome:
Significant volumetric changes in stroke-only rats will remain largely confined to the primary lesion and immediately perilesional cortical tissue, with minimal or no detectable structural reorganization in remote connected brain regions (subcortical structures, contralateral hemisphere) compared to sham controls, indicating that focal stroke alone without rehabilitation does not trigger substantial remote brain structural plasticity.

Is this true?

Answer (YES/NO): NO